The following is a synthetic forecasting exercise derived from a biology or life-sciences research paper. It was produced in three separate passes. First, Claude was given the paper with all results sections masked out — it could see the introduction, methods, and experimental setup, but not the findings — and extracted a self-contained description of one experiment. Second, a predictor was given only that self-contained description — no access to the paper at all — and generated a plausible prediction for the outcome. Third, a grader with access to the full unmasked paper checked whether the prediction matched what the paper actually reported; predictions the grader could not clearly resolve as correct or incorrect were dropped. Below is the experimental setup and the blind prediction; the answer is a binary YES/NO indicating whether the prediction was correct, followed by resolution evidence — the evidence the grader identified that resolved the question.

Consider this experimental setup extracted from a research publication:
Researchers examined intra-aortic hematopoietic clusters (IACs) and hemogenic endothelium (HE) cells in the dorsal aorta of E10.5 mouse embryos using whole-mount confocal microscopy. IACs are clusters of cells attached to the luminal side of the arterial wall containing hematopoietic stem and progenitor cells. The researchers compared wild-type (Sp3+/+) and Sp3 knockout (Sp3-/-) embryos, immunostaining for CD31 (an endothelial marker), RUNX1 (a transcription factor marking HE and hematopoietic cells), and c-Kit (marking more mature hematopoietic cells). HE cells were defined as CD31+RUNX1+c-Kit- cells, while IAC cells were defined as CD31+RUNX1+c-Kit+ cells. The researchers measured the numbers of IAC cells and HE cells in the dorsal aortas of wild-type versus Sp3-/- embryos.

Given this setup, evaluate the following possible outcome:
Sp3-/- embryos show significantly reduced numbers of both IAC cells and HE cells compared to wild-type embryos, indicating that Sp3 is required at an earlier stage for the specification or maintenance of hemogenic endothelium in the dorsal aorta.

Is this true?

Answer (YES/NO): YES